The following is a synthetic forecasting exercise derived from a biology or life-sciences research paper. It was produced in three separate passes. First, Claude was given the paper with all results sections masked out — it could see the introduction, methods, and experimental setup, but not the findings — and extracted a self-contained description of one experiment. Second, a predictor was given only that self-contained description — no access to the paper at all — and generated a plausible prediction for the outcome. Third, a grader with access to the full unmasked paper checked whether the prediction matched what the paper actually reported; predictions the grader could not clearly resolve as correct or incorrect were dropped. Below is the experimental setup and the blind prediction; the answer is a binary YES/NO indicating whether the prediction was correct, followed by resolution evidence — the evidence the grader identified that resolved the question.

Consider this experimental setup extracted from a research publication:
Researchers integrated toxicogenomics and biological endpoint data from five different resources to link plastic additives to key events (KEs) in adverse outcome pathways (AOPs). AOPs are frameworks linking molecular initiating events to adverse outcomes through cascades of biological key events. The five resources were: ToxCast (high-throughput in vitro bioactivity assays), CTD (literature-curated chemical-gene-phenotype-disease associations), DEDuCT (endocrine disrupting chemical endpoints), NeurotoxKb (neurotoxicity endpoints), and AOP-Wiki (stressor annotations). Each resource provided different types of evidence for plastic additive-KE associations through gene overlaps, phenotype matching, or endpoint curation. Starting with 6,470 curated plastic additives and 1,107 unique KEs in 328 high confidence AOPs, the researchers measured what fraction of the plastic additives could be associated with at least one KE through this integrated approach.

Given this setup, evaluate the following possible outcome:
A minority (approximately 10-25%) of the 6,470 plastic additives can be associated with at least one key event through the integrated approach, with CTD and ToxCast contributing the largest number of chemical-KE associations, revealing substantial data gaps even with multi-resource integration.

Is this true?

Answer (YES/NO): YES